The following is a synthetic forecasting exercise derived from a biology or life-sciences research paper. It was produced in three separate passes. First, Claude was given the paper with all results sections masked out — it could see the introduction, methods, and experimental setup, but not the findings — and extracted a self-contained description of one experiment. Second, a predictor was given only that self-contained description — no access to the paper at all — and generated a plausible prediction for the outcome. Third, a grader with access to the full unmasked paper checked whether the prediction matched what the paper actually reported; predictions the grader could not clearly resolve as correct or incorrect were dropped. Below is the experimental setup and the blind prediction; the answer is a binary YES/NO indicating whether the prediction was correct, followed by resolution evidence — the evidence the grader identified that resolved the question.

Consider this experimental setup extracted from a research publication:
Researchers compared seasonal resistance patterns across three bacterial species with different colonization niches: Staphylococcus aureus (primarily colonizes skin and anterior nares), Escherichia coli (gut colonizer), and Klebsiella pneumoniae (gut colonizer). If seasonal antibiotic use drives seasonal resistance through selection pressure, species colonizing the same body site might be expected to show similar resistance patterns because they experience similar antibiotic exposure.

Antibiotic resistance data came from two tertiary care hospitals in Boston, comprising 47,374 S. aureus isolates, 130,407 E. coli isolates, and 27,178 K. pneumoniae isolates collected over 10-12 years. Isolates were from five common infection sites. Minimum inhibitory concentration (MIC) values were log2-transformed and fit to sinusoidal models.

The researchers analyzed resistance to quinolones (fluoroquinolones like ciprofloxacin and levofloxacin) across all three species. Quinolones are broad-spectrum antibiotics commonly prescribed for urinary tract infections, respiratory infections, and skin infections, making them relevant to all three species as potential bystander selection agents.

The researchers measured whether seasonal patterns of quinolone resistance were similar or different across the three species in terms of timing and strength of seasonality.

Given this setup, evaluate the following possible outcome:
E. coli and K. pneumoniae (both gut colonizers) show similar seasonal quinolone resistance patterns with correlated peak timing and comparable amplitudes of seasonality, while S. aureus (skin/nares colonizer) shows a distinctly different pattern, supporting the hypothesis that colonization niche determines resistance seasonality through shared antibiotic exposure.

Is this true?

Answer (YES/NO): NO